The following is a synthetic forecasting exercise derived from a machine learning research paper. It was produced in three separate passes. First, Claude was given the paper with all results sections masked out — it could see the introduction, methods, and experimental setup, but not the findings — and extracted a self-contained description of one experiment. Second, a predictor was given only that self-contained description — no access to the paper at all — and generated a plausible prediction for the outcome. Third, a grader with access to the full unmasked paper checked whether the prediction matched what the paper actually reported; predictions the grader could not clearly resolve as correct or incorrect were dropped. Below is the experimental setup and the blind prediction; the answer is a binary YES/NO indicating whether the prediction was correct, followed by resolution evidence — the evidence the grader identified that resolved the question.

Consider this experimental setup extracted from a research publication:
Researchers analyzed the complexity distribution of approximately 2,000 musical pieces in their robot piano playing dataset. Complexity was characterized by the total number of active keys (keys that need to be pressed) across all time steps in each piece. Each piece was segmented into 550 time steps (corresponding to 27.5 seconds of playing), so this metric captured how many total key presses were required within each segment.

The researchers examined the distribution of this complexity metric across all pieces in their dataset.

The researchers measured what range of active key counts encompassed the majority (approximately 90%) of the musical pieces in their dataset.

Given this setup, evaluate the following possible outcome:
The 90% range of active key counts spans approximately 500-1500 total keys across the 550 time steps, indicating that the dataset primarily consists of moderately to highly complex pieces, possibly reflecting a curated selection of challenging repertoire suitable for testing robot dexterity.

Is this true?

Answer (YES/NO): NO